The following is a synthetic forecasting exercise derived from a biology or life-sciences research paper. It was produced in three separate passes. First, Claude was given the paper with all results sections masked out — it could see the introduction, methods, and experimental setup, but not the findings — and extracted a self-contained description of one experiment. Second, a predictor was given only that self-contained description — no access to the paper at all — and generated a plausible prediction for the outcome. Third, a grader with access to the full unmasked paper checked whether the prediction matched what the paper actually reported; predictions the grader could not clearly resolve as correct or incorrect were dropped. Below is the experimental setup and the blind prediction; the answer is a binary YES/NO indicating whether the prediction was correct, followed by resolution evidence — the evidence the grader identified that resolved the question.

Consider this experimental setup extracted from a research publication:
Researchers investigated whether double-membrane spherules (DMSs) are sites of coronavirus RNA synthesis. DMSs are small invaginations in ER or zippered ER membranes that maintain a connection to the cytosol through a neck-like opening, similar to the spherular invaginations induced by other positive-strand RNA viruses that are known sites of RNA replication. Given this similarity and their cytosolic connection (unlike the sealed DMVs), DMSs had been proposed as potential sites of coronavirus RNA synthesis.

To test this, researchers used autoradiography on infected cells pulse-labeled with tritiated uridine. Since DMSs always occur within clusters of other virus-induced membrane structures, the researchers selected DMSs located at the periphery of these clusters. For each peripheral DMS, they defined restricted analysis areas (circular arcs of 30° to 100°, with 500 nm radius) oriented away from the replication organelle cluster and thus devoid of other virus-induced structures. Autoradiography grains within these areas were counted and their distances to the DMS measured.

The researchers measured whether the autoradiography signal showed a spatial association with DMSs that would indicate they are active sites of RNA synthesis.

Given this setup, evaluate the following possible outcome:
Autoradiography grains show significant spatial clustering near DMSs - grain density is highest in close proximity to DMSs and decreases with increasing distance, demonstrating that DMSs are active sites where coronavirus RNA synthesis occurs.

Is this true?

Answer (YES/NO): NO